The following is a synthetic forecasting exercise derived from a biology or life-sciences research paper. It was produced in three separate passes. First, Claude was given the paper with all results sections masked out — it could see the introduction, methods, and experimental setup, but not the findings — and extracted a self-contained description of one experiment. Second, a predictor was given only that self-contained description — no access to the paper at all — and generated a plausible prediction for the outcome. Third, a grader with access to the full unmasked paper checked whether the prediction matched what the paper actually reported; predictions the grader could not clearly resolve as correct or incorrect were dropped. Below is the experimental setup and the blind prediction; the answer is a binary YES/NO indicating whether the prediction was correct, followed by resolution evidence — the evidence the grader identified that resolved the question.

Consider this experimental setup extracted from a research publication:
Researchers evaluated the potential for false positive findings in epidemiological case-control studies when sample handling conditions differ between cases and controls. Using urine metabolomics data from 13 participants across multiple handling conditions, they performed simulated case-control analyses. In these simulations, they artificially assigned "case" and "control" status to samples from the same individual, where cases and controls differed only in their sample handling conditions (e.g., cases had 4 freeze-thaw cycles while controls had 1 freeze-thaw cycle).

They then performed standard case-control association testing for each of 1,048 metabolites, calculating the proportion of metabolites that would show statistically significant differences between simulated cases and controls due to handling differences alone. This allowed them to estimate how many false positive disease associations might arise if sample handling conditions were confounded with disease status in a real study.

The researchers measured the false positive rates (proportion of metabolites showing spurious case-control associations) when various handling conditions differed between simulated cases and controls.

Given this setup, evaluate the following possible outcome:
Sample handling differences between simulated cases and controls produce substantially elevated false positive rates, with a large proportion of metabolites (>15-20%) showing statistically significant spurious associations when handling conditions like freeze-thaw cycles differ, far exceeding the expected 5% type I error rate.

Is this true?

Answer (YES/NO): NO